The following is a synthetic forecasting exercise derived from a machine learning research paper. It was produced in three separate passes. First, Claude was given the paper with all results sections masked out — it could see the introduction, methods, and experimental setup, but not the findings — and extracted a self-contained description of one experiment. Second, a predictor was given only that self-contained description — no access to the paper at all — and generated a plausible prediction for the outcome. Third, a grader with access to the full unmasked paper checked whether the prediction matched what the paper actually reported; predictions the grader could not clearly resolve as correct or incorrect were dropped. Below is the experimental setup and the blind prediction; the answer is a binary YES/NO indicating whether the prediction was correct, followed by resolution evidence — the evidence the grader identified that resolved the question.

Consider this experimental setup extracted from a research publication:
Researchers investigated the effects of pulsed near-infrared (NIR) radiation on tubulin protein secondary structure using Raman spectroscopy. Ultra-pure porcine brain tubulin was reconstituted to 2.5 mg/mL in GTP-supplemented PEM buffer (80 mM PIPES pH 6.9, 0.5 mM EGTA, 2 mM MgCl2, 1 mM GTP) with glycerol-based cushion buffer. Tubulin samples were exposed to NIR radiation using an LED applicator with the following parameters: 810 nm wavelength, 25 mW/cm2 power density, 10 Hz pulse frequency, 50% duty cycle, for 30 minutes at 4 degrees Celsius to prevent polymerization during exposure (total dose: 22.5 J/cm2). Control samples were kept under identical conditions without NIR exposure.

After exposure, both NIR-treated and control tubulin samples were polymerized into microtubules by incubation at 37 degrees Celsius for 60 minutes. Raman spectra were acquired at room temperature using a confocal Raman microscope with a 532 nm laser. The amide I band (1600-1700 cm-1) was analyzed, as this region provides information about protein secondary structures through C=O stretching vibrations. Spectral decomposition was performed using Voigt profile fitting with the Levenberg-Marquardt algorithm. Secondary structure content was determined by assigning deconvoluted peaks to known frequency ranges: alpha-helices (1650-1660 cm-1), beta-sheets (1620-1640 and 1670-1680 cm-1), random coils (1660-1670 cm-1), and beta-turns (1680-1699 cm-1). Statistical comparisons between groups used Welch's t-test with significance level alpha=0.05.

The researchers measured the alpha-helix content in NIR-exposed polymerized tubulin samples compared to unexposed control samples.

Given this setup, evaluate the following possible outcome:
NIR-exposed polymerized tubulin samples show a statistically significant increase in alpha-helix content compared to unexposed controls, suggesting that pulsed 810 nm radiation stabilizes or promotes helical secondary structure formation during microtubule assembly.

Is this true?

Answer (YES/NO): NO